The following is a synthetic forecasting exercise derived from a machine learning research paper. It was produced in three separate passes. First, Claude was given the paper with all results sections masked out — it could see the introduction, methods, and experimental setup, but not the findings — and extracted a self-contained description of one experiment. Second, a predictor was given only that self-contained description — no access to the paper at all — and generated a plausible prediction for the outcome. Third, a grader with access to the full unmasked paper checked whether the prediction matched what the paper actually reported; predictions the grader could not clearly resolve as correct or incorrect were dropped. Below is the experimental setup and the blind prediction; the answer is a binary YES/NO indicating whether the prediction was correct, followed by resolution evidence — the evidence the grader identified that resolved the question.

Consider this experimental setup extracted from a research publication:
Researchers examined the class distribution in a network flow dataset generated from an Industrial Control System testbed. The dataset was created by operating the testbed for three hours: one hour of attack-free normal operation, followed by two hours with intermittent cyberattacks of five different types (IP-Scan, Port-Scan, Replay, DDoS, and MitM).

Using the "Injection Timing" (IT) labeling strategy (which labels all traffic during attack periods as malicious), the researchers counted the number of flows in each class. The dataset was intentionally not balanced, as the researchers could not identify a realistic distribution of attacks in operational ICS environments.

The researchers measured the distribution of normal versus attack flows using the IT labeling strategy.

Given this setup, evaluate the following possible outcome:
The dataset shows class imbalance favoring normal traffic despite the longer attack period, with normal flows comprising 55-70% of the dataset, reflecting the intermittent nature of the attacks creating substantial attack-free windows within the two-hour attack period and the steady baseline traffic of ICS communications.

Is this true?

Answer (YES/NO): YES